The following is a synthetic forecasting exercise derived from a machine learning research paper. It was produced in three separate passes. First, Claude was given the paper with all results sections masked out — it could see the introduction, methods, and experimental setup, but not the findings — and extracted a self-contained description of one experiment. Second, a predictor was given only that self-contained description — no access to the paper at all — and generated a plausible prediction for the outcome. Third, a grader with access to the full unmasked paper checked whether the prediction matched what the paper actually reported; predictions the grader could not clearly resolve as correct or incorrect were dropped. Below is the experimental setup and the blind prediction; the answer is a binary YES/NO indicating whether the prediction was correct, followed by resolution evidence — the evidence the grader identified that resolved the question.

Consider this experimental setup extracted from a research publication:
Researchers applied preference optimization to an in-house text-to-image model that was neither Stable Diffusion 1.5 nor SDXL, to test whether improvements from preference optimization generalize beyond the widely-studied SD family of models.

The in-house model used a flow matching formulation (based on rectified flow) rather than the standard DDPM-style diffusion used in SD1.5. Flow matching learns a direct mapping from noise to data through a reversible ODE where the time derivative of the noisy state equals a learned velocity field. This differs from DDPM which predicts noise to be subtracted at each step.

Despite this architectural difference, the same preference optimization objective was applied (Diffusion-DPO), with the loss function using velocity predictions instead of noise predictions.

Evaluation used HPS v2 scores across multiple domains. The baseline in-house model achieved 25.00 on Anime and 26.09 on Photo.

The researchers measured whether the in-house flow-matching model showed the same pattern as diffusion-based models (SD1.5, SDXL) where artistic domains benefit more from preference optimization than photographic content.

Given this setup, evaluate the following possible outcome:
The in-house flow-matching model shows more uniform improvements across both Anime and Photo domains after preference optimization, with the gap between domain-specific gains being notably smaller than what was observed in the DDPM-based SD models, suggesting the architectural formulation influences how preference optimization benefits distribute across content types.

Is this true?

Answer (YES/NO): NO